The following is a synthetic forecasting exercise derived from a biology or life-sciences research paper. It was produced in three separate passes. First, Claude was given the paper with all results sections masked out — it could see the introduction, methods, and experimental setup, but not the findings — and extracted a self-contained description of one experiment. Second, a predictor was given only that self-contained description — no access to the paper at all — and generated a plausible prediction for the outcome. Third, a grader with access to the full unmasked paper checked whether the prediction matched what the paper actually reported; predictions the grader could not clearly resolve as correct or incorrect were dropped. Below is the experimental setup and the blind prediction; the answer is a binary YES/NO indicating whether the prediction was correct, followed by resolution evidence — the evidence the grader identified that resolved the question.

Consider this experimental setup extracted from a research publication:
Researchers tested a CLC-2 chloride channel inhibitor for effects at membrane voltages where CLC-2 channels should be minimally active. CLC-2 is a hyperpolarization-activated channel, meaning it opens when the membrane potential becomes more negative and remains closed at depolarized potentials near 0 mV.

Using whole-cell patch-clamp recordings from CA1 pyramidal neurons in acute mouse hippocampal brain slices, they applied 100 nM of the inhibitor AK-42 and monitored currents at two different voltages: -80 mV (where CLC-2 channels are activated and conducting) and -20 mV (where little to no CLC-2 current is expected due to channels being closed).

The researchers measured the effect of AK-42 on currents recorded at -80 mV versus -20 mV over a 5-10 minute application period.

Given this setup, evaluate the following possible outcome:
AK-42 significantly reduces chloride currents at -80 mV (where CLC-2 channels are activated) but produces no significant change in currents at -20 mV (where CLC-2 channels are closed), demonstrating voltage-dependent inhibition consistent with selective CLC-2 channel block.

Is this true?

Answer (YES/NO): YES